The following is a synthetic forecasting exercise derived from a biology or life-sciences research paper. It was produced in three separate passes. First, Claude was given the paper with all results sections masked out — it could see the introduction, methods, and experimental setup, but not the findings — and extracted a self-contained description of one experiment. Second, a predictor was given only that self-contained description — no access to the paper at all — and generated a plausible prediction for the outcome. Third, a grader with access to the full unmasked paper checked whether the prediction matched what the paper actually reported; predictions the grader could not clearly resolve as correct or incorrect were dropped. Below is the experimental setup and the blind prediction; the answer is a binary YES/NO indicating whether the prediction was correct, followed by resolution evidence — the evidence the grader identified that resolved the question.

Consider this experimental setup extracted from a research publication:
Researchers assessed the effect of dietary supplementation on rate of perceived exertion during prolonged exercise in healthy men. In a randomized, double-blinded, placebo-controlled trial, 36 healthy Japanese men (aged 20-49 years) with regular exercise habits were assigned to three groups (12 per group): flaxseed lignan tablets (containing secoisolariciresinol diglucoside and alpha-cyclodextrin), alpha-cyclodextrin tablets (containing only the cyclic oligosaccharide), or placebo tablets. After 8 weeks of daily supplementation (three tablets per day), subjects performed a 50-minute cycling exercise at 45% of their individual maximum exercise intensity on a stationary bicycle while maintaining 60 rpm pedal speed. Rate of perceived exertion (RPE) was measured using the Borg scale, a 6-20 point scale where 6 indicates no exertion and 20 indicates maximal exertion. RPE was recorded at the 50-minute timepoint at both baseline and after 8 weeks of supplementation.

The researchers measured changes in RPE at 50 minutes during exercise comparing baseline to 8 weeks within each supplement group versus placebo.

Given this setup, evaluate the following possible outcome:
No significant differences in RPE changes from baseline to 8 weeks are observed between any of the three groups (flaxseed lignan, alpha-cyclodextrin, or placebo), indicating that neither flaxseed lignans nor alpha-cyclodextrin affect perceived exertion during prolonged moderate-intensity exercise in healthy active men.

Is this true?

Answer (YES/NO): YES